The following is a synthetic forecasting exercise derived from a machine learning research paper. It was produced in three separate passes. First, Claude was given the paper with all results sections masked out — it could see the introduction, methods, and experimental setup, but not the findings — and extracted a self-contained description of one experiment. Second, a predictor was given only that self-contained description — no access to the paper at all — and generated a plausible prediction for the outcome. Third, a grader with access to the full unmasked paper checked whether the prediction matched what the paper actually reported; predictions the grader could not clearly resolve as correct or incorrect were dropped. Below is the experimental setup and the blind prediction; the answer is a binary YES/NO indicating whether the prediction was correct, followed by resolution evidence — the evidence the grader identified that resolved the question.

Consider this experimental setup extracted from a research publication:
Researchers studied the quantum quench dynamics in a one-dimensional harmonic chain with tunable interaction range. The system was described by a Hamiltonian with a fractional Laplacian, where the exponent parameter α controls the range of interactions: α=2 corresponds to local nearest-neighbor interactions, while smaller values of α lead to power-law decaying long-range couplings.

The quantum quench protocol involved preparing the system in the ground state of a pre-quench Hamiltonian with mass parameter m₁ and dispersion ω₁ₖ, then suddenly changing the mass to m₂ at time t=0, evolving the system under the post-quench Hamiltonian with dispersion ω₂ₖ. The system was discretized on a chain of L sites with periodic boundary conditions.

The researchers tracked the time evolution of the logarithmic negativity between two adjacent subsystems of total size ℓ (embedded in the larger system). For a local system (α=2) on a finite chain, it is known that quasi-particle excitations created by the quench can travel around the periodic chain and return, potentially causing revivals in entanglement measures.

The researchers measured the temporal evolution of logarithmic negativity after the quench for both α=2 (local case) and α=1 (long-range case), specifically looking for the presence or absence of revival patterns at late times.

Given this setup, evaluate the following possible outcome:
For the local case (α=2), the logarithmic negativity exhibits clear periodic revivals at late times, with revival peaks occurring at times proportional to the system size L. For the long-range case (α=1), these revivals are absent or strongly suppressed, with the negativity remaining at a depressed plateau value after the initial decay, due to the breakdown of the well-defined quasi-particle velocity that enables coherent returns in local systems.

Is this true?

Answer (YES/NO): YES